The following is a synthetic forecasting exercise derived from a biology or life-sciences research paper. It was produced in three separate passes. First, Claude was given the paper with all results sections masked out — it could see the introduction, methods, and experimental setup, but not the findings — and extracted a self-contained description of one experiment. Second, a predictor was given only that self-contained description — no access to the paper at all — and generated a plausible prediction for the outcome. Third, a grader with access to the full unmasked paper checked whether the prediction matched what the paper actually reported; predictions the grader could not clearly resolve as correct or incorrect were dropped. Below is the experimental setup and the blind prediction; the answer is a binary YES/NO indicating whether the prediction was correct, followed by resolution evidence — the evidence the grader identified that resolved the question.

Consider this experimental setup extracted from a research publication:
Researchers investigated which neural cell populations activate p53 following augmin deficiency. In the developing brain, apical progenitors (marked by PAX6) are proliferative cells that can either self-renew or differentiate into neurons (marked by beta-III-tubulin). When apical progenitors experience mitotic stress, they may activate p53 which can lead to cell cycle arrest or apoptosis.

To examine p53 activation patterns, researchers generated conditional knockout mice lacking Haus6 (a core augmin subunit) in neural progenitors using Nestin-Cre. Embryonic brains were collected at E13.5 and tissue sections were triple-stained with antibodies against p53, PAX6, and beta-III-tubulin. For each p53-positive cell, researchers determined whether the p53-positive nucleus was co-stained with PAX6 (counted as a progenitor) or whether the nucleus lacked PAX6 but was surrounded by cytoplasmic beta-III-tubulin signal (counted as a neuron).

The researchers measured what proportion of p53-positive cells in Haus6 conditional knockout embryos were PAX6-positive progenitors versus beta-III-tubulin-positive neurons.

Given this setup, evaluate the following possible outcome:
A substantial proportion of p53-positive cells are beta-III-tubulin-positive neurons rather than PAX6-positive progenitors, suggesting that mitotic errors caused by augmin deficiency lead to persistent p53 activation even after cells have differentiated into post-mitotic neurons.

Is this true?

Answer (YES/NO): NO